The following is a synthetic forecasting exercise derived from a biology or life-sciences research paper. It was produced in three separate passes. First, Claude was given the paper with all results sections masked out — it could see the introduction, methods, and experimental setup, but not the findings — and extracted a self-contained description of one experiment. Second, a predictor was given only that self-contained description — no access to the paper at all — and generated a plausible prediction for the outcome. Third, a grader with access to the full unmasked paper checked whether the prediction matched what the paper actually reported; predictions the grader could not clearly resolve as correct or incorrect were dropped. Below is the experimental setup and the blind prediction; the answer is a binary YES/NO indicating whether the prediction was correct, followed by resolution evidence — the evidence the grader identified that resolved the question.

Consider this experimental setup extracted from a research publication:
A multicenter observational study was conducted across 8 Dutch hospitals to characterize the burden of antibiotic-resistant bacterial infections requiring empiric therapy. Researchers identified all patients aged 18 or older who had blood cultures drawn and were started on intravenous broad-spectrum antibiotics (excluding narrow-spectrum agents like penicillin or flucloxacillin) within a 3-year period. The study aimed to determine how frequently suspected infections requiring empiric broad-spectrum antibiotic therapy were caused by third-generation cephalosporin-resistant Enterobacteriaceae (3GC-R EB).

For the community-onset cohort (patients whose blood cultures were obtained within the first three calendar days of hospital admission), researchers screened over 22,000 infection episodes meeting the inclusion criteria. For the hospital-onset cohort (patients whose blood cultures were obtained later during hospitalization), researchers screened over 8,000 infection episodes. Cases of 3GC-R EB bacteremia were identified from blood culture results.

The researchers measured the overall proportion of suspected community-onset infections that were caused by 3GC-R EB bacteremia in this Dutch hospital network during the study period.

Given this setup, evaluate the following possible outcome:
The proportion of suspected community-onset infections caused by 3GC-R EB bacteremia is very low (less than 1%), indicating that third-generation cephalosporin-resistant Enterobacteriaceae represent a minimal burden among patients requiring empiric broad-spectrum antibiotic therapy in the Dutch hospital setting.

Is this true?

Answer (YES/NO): YES